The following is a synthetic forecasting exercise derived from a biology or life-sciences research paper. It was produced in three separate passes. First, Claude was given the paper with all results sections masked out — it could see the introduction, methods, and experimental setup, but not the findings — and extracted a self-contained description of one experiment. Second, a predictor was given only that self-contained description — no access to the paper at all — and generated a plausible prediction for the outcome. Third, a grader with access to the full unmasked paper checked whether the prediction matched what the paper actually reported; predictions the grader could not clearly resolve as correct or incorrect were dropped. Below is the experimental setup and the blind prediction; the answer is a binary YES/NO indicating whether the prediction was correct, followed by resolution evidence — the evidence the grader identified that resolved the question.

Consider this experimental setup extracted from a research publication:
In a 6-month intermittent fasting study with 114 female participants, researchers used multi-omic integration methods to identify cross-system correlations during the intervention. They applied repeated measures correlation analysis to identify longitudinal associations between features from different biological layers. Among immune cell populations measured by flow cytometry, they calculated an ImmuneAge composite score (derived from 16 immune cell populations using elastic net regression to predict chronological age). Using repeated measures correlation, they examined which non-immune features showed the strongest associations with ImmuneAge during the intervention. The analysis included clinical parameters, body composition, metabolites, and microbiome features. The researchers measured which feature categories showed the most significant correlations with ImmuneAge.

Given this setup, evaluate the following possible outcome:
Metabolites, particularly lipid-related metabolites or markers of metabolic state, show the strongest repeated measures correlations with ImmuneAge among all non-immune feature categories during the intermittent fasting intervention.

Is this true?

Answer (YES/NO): NO